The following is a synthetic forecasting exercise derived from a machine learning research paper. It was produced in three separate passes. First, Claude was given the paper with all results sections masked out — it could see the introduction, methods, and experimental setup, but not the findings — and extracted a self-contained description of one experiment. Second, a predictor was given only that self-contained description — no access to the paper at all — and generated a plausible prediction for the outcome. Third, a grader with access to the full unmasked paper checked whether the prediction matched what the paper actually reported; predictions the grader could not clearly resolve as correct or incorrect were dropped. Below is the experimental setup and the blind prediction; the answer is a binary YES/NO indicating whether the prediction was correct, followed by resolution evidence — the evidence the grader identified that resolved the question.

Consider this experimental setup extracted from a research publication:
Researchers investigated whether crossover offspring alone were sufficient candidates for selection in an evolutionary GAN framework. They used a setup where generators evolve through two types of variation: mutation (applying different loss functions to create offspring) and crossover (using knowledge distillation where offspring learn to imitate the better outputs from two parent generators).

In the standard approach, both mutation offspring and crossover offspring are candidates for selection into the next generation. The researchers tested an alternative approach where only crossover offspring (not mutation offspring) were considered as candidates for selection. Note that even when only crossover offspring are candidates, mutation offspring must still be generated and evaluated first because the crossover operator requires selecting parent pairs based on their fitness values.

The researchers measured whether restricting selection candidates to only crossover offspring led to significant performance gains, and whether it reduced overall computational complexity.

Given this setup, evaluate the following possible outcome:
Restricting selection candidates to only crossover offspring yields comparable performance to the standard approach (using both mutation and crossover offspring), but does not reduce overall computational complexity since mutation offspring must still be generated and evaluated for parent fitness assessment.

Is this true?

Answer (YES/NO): YES